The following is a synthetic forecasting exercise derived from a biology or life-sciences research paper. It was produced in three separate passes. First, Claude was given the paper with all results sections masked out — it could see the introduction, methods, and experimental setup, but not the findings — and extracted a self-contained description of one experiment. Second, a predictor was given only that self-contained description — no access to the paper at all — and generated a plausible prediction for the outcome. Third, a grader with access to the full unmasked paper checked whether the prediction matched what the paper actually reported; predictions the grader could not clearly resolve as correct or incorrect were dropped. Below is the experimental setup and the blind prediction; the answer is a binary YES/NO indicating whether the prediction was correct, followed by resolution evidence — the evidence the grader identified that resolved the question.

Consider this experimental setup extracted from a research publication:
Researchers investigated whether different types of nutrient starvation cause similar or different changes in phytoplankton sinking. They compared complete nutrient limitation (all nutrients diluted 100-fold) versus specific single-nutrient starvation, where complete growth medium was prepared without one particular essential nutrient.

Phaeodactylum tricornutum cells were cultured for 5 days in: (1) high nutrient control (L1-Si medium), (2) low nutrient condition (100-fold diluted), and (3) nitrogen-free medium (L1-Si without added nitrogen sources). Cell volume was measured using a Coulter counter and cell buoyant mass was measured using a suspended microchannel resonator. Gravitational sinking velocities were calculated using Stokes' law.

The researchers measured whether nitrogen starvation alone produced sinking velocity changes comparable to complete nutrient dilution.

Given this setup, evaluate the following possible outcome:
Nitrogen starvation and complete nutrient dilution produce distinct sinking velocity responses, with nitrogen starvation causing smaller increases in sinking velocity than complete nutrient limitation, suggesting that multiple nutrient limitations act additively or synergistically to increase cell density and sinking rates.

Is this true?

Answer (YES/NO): NO